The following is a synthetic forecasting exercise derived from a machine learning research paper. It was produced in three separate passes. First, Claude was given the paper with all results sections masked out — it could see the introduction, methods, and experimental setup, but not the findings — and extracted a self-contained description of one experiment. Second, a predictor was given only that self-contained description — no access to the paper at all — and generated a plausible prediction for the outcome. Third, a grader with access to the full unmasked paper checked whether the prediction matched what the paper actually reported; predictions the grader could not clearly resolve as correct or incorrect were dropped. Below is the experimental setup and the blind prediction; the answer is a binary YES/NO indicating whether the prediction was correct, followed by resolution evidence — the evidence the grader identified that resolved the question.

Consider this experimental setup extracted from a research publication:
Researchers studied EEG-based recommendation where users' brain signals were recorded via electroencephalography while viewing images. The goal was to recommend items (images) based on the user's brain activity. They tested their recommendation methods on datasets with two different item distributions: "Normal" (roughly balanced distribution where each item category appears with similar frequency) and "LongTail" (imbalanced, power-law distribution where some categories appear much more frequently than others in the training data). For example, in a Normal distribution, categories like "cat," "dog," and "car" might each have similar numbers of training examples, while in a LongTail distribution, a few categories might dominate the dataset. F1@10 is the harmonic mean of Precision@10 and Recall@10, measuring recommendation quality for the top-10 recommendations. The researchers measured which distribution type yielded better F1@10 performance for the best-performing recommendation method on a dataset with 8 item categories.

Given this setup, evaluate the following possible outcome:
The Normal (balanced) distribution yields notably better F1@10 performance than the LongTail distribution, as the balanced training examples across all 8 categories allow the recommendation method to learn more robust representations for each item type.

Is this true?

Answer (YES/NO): YES